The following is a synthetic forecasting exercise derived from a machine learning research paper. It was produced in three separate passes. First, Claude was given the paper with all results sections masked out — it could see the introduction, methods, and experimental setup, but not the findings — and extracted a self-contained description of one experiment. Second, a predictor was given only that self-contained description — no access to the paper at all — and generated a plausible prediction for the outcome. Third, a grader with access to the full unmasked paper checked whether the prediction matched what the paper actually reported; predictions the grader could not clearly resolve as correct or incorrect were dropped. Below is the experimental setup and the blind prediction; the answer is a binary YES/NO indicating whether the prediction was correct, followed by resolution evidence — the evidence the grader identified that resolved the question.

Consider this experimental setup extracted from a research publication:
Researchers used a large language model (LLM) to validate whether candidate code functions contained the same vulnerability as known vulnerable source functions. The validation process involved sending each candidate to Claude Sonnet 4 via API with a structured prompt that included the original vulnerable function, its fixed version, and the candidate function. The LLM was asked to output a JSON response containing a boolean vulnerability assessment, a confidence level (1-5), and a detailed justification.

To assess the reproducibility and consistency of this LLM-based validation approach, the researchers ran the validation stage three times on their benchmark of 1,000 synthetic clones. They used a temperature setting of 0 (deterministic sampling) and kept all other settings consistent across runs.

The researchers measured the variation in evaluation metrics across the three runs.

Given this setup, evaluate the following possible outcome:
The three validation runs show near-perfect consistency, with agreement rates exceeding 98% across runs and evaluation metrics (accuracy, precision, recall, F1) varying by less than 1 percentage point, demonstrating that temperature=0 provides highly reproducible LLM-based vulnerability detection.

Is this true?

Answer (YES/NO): NO